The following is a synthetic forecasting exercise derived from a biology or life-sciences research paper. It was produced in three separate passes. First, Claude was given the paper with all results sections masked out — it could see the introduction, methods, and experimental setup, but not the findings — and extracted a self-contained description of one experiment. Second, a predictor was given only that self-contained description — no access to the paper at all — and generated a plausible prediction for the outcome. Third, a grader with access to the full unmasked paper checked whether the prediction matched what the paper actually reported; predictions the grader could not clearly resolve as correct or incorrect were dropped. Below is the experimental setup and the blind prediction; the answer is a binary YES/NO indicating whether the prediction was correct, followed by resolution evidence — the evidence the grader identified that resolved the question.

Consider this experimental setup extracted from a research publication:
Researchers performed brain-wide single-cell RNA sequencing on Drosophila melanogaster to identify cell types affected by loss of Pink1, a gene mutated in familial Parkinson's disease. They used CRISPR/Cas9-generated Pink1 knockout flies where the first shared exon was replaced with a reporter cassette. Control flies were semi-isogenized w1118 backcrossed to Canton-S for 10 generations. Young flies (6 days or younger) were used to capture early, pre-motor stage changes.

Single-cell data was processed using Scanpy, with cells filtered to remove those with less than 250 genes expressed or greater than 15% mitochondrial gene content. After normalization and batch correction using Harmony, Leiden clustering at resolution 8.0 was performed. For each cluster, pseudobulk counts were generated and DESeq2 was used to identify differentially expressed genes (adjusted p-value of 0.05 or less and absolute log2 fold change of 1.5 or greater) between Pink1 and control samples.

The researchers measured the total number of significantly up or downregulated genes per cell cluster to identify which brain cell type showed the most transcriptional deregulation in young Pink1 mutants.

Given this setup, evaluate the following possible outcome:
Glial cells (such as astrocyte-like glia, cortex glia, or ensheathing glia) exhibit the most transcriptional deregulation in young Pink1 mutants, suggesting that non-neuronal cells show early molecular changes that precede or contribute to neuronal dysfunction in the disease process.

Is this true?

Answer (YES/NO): YES